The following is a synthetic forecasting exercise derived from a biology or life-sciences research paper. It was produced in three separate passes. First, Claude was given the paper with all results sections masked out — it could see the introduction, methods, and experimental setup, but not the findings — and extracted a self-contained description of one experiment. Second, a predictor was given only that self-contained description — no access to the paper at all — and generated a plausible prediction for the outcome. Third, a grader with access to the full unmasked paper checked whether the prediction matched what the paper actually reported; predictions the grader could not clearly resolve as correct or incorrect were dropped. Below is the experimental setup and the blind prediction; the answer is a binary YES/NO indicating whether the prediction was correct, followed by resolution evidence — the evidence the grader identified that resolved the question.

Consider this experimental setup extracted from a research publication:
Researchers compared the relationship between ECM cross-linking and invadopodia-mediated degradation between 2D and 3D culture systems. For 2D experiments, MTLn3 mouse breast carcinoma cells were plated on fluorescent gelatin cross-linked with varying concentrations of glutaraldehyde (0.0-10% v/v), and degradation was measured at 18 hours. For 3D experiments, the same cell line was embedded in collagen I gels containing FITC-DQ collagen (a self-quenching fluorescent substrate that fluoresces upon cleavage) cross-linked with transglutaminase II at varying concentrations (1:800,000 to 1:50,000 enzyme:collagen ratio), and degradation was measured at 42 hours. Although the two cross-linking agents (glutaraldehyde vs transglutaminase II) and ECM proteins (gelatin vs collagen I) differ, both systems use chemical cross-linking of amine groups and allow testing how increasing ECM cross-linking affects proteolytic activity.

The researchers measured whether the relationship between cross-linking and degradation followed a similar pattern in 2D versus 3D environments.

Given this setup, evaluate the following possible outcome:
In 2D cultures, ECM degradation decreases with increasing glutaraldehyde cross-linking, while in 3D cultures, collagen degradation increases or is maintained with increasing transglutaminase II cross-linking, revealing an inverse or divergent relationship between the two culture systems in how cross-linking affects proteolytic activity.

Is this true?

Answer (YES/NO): NO